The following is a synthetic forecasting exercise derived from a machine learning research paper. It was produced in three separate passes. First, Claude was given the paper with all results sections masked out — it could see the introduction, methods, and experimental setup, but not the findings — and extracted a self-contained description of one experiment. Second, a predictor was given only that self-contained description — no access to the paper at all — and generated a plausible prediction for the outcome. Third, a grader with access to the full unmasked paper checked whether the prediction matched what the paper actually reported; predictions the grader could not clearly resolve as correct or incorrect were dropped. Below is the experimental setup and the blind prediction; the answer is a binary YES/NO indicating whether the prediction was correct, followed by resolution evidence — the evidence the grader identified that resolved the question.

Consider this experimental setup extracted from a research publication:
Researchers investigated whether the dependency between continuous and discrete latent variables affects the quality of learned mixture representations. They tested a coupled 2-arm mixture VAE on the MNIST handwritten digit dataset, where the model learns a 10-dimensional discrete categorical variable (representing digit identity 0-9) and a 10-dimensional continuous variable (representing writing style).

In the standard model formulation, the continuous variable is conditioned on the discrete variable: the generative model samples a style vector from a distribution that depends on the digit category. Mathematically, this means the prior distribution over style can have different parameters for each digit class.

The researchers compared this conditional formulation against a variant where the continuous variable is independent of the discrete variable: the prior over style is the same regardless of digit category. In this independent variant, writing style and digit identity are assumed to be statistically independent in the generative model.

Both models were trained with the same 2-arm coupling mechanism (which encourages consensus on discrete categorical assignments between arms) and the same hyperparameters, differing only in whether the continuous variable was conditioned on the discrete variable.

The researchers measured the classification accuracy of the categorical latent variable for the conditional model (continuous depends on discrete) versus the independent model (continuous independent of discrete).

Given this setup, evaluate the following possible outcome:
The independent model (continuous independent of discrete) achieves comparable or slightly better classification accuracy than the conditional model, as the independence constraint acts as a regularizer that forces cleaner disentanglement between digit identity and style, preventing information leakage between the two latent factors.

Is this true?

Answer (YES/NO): NO